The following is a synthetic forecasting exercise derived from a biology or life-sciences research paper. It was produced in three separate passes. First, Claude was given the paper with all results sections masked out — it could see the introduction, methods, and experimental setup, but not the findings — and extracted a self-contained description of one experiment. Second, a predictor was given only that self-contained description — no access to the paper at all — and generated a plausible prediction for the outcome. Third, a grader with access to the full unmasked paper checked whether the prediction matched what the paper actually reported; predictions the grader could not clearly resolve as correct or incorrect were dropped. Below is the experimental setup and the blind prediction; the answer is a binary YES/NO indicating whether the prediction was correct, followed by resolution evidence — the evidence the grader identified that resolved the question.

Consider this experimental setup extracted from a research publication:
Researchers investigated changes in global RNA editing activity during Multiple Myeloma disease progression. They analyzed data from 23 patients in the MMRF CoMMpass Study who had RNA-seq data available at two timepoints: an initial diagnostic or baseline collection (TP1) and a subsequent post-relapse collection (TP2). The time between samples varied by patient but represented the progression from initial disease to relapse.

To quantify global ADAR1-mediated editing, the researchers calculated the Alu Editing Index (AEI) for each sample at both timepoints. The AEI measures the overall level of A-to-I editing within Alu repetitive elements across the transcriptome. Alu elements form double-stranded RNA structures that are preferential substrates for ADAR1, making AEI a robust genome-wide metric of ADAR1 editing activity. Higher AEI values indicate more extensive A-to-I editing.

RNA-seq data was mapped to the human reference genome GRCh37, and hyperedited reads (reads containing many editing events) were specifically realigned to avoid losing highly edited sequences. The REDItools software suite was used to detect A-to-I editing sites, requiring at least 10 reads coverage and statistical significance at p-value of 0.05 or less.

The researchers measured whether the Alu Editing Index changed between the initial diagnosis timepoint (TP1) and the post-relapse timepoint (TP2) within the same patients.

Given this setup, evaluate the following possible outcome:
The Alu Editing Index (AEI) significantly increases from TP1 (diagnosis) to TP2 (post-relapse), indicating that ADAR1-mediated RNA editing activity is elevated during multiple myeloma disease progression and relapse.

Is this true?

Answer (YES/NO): NO